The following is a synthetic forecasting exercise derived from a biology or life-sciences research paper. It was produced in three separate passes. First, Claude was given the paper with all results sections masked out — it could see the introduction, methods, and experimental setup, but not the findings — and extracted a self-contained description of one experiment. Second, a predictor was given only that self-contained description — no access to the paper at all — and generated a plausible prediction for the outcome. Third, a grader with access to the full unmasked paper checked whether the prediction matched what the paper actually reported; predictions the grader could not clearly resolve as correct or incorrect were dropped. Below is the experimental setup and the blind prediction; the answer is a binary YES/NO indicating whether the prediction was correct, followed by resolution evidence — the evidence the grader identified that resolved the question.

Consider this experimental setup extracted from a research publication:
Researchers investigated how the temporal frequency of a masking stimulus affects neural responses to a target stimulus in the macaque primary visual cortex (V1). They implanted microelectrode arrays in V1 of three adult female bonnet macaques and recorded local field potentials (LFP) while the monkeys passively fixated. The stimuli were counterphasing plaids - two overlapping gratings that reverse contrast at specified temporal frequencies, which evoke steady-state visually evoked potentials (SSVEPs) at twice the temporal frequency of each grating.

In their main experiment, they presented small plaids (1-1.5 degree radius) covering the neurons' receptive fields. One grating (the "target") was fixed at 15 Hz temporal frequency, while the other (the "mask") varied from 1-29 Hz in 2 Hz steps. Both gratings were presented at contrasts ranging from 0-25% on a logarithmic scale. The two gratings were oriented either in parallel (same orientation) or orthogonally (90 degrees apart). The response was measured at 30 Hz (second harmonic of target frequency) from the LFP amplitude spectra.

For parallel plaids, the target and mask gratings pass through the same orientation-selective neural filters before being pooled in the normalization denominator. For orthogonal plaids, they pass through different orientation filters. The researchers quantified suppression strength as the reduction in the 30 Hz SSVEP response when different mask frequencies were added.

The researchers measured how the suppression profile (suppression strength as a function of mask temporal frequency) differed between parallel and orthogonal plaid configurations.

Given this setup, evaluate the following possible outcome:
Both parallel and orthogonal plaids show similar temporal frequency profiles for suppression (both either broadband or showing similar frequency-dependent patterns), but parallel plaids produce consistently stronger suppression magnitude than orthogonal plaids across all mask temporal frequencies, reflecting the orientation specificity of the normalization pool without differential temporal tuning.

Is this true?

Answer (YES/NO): NO